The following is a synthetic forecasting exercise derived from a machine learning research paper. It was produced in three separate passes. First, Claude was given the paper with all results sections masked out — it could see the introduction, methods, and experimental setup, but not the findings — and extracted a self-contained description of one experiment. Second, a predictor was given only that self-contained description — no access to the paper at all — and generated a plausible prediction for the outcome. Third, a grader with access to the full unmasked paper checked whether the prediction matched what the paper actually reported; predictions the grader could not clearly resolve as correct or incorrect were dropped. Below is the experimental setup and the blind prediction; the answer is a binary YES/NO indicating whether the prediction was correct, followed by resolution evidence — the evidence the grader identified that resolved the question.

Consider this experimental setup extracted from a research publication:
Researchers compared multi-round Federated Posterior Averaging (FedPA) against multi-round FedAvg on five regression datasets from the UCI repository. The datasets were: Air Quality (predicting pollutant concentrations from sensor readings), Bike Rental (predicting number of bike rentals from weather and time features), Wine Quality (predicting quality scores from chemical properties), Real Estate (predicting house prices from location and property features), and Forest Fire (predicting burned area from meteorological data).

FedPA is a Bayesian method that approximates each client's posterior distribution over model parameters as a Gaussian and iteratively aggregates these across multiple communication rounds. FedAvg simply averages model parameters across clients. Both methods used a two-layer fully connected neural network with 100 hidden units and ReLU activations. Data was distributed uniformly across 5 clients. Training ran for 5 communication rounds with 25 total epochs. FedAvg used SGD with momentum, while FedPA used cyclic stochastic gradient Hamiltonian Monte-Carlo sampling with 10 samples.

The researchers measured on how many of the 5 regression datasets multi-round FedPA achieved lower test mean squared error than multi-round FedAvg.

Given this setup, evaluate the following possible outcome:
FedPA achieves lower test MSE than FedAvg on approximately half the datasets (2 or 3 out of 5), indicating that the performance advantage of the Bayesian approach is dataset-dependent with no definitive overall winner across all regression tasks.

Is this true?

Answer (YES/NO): NO